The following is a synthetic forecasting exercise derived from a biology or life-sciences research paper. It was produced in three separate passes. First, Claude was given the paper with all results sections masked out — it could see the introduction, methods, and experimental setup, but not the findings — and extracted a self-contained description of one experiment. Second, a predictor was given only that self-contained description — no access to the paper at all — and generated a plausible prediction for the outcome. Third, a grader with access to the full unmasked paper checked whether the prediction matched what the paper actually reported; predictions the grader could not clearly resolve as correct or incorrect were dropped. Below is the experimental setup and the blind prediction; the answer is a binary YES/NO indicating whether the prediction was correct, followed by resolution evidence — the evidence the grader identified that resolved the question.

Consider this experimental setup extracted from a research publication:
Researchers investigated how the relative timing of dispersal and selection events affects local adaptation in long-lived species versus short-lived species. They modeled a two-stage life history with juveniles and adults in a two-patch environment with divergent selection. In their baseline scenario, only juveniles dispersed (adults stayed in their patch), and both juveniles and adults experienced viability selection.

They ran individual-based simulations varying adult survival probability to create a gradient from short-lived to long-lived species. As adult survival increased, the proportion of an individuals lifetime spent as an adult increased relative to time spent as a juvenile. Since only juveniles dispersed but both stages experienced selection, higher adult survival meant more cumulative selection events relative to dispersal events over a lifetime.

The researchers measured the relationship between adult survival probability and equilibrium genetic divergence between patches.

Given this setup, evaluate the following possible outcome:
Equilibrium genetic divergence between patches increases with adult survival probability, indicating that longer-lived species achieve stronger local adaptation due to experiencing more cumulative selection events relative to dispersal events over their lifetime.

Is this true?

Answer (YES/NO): YES